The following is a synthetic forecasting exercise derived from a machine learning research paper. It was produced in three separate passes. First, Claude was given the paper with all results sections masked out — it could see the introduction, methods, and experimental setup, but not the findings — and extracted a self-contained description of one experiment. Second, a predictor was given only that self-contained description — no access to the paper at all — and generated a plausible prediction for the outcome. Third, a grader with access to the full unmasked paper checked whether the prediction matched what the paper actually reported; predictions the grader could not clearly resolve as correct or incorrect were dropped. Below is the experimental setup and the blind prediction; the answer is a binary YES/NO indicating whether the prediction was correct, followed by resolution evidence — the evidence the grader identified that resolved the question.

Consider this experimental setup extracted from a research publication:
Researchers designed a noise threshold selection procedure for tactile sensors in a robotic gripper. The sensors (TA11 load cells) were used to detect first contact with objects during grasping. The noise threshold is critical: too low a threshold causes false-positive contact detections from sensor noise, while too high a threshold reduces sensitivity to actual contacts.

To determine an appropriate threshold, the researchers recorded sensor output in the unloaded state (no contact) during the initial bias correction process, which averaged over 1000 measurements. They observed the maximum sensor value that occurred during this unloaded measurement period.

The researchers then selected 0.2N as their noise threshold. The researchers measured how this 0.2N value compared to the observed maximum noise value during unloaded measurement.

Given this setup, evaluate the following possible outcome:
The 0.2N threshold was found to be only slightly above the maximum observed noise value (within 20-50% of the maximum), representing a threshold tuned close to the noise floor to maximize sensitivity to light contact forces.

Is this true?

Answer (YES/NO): NO